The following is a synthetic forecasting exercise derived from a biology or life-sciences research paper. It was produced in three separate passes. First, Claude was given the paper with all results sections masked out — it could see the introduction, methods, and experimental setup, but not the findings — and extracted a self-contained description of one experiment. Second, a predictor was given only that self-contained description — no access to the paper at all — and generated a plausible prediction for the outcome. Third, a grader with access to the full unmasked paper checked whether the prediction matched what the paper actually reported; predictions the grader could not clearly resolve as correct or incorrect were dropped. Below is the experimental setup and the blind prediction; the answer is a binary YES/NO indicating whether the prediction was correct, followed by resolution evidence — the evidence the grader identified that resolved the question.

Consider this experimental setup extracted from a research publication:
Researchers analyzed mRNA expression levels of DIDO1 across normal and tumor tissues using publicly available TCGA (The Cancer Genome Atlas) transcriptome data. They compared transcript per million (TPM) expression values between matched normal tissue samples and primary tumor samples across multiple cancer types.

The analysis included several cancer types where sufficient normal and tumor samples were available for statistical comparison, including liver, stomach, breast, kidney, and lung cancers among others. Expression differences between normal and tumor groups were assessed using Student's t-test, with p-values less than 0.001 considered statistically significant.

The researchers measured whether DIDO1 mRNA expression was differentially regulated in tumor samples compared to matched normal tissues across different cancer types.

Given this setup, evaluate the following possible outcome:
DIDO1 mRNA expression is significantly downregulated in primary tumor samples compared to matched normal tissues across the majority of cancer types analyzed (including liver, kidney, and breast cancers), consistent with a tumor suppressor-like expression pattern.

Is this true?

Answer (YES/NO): NO